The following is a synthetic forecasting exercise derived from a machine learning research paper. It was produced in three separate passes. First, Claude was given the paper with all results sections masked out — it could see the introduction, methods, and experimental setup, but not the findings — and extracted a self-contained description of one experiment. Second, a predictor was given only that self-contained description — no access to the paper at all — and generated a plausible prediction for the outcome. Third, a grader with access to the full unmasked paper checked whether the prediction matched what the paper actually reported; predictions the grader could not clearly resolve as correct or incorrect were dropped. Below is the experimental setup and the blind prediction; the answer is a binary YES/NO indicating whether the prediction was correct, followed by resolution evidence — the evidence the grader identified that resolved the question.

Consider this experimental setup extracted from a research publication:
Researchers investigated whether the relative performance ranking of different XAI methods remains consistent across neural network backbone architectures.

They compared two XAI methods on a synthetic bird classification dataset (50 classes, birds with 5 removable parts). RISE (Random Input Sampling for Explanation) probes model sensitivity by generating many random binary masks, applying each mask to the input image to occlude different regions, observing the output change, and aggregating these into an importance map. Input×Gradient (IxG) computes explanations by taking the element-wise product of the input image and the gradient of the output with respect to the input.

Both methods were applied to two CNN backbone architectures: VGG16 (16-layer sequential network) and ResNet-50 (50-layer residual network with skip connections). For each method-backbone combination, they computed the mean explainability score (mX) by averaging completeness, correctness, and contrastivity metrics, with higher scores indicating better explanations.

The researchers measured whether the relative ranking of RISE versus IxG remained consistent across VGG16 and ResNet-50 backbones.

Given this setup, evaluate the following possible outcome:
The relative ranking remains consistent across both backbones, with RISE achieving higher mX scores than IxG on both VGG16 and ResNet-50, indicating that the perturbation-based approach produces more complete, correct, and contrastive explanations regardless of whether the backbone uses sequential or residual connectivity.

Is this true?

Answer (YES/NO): NO